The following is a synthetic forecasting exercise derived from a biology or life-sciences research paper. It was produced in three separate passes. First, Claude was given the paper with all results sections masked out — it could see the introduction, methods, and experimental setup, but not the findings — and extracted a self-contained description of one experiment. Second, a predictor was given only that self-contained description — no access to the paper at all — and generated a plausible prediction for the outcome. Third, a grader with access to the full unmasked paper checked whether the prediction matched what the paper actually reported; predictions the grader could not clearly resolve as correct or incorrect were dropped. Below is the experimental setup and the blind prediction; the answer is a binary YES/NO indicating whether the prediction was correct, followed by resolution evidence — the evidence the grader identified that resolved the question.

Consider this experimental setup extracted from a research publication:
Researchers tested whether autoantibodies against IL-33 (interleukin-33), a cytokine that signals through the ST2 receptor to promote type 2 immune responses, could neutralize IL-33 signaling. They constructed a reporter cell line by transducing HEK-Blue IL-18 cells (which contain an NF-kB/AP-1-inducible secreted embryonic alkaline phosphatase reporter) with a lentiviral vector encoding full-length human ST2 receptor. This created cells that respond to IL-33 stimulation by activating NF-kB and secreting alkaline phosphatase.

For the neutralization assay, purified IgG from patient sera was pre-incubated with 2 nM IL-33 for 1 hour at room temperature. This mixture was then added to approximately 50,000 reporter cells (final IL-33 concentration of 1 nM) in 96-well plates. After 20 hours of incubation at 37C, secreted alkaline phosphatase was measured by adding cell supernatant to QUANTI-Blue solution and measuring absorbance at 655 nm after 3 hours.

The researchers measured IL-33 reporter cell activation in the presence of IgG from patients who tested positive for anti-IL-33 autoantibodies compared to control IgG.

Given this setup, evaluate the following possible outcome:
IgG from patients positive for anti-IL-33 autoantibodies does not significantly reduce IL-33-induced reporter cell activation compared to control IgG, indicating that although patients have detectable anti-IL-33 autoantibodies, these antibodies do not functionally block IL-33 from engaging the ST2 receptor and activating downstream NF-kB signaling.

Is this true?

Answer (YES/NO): NO